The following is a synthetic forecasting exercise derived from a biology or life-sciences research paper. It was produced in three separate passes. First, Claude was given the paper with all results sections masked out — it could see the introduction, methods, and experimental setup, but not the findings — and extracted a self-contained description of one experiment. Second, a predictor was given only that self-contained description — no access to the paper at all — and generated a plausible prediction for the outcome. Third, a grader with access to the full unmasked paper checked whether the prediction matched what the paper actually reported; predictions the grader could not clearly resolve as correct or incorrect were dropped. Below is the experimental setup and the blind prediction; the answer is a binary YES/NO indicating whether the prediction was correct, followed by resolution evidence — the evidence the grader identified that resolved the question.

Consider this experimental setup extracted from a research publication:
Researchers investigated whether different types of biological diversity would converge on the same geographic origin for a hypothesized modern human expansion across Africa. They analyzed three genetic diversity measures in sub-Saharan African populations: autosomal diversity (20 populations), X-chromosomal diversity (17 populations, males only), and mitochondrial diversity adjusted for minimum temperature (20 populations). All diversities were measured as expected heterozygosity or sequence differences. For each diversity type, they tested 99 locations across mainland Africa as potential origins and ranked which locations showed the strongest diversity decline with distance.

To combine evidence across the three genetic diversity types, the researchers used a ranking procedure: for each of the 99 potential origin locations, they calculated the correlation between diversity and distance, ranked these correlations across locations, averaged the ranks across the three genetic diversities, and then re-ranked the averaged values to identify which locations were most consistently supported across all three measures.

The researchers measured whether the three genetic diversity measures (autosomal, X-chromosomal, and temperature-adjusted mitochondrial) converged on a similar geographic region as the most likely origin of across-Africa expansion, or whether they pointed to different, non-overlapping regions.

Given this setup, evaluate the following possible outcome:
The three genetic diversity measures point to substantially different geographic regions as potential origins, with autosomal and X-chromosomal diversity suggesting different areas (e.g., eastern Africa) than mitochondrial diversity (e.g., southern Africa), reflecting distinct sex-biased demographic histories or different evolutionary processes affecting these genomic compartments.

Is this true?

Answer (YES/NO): NO